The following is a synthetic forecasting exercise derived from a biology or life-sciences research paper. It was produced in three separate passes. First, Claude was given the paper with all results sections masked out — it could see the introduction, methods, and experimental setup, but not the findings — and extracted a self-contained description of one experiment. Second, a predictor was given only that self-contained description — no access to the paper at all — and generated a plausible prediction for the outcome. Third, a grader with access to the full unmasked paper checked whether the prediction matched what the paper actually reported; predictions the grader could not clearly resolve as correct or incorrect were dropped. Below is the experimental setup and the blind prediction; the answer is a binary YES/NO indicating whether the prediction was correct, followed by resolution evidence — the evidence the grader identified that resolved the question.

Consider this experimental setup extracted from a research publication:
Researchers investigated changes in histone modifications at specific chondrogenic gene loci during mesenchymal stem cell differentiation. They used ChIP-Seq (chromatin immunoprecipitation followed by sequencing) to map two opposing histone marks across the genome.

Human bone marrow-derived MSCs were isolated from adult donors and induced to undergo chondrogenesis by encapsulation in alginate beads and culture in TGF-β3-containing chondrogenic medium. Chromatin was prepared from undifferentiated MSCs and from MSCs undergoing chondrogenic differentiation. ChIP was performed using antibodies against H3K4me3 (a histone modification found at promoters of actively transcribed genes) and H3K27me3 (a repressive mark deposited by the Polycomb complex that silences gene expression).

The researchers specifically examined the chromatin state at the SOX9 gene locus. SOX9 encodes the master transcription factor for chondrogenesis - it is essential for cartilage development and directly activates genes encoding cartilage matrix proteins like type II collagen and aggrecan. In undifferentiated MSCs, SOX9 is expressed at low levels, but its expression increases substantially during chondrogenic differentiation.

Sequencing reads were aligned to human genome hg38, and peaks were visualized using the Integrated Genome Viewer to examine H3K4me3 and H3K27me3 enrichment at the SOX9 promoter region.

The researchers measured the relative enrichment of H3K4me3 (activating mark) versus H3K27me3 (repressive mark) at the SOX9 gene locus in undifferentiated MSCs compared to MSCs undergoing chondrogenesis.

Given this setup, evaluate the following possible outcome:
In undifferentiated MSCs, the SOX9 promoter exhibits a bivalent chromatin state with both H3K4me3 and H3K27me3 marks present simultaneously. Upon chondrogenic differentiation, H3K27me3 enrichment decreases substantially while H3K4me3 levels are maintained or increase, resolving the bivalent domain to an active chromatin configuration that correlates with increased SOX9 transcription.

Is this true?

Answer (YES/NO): NO